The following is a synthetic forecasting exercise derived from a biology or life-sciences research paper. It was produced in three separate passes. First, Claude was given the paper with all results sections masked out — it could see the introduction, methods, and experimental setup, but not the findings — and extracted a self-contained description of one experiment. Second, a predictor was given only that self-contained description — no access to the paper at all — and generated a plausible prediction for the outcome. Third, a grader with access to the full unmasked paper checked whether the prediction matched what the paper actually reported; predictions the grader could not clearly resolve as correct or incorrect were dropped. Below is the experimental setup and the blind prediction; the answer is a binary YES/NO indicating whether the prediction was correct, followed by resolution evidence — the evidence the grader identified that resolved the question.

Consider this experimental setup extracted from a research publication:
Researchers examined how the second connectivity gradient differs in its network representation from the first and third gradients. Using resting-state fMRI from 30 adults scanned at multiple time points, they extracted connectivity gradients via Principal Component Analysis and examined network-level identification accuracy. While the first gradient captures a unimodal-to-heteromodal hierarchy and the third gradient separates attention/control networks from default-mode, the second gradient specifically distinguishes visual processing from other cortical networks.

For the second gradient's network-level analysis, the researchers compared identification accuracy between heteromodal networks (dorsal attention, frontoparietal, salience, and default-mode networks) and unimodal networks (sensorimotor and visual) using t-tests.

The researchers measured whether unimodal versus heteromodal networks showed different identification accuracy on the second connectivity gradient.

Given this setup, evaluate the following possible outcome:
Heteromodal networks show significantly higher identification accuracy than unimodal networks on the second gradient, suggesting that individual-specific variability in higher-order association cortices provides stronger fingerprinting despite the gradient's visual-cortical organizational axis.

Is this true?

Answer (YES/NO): NO